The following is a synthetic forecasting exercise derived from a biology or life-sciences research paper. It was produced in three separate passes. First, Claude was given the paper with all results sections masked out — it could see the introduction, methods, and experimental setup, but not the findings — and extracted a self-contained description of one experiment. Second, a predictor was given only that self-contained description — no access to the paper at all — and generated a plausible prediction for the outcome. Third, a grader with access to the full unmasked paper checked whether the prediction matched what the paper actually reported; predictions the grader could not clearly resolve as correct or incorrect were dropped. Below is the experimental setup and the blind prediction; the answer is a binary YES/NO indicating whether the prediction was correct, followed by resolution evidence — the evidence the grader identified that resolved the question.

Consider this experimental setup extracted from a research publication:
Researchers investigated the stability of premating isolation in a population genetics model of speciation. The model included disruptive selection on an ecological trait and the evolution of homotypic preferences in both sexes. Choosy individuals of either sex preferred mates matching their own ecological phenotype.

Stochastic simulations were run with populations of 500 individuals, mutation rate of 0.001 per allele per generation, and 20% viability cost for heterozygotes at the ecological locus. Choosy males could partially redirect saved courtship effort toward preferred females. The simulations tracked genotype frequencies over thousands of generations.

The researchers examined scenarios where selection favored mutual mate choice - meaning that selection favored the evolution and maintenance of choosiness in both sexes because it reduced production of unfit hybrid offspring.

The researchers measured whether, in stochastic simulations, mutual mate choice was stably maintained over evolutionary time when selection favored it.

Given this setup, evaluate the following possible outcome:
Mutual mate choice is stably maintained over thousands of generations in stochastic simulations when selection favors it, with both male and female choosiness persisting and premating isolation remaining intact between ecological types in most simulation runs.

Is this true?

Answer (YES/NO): NO